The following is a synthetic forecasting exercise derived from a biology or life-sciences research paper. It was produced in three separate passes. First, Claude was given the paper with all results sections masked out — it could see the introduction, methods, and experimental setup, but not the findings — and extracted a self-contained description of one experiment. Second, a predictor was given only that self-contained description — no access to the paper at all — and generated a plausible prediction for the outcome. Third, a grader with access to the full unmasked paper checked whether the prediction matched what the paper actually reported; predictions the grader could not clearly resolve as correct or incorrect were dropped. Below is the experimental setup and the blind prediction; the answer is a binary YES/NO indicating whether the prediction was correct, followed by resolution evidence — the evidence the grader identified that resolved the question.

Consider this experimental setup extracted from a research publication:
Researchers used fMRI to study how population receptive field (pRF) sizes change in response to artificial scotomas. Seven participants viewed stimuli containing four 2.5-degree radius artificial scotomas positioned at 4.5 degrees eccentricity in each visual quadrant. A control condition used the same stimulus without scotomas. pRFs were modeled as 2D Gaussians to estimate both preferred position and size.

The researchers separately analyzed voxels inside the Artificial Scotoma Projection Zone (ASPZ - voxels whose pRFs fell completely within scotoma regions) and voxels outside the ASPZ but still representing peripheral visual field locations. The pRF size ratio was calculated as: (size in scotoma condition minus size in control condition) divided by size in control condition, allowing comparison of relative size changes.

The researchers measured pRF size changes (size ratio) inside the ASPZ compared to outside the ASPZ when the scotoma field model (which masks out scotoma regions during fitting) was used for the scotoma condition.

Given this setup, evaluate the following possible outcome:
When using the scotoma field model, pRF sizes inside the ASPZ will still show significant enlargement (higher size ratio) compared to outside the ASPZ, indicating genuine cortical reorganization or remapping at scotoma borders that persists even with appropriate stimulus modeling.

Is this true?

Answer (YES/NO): NO